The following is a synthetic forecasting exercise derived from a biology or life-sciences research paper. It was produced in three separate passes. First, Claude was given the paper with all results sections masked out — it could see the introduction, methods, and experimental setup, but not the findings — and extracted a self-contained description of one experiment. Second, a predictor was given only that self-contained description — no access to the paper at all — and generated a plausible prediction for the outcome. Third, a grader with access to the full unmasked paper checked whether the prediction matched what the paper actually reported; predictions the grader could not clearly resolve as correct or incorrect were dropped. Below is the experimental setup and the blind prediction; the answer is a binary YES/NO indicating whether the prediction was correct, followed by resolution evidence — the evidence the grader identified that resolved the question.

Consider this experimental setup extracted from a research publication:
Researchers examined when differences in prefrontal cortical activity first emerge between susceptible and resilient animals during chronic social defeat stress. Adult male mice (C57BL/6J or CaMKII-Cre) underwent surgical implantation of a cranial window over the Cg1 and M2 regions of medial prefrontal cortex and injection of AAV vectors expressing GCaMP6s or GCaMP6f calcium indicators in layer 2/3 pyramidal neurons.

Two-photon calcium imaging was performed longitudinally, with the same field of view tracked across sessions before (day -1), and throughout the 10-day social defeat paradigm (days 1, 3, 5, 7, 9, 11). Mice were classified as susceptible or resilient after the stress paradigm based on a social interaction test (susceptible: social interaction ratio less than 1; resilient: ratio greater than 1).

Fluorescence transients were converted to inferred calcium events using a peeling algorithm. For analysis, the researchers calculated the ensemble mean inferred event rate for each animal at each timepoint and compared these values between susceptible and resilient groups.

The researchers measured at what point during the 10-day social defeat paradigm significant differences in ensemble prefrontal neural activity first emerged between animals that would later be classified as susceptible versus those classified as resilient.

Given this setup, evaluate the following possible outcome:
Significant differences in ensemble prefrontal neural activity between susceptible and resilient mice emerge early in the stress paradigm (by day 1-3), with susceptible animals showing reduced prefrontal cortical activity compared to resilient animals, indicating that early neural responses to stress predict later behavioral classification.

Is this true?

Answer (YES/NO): NO